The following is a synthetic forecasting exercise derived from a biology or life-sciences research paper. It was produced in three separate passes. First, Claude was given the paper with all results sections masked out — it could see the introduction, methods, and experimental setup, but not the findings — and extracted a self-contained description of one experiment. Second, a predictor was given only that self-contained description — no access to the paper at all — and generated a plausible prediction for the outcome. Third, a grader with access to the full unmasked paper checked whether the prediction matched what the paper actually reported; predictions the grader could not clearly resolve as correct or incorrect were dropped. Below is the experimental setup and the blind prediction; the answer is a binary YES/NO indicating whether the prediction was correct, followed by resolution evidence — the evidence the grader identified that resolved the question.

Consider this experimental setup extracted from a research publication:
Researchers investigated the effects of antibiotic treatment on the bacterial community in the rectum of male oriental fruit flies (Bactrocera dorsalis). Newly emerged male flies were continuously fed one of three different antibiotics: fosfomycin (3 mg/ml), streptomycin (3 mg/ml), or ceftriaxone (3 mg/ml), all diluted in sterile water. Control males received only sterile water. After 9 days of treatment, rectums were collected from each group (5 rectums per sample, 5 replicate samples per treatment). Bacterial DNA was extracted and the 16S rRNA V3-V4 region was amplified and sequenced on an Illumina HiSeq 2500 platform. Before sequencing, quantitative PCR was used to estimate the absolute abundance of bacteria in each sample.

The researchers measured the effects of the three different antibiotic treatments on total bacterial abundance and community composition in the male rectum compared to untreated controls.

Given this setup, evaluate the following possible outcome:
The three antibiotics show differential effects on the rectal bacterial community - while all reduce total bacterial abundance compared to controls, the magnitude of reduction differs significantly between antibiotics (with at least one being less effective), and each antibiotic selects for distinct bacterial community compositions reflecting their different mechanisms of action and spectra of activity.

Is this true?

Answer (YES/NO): NO